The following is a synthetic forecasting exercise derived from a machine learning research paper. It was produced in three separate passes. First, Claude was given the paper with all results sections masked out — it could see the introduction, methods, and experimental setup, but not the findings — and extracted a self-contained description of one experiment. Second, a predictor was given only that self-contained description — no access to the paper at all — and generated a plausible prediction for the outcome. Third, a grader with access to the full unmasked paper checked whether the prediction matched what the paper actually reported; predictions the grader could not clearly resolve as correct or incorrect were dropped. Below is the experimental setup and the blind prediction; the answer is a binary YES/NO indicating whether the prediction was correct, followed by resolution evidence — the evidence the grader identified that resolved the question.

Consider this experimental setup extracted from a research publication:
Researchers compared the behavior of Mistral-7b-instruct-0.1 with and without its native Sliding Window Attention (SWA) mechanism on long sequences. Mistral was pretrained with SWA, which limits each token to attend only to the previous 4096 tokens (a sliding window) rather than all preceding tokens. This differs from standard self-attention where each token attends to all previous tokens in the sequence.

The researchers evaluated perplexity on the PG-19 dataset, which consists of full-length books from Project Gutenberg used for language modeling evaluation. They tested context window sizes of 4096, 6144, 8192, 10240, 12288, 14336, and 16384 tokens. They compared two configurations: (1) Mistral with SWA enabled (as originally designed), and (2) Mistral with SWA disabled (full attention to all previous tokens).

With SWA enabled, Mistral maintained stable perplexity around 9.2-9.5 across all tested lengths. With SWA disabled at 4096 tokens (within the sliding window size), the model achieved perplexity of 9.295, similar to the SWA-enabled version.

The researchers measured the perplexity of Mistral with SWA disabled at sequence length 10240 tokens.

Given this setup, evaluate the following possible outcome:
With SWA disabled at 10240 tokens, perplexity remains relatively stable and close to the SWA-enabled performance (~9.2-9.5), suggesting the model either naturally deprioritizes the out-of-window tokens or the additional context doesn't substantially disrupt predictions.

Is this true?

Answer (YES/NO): NO